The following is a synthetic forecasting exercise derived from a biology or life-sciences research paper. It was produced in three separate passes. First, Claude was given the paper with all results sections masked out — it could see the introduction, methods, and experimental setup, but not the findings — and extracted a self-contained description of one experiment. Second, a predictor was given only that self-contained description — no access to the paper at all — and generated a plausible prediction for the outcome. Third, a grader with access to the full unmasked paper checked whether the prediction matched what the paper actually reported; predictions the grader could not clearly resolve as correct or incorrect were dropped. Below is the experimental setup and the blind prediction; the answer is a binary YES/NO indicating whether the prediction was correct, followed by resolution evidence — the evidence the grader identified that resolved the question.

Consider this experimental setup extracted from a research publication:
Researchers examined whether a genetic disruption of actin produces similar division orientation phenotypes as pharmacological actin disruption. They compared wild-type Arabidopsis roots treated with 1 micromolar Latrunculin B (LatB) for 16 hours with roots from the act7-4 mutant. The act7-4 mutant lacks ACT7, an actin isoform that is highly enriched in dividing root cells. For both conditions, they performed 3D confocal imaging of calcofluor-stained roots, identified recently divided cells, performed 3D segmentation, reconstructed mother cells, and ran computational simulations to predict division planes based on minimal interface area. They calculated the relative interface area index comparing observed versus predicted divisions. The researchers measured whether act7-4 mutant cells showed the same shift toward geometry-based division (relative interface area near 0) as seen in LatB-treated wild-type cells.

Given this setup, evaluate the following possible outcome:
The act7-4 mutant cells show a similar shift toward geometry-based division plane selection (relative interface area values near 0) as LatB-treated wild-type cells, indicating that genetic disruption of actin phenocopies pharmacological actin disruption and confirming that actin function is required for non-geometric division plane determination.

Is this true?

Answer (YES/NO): YES